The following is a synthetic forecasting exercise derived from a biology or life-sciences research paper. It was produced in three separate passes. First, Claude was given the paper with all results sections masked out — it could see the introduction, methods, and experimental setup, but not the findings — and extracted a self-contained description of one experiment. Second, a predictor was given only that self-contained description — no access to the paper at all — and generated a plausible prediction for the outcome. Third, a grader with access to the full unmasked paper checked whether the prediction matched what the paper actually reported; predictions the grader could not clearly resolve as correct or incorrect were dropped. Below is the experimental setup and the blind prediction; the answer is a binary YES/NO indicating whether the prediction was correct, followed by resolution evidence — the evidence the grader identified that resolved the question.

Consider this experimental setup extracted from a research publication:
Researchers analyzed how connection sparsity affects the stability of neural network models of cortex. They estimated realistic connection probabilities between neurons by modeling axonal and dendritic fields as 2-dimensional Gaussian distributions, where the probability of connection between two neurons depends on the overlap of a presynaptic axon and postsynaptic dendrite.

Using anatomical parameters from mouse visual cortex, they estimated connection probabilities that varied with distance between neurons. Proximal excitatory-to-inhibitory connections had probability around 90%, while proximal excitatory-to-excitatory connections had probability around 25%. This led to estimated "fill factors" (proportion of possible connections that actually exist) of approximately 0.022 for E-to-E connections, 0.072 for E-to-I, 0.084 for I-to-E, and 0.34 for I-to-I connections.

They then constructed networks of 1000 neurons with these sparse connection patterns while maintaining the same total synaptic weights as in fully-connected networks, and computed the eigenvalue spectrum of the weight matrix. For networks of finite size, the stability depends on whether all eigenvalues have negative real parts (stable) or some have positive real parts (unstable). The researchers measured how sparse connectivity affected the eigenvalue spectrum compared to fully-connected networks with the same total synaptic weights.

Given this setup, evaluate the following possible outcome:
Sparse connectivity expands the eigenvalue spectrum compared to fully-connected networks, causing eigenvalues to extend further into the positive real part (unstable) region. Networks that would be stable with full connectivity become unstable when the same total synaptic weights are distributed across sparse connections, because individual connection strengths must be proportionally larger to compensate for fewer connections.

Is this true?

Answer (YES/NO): YES